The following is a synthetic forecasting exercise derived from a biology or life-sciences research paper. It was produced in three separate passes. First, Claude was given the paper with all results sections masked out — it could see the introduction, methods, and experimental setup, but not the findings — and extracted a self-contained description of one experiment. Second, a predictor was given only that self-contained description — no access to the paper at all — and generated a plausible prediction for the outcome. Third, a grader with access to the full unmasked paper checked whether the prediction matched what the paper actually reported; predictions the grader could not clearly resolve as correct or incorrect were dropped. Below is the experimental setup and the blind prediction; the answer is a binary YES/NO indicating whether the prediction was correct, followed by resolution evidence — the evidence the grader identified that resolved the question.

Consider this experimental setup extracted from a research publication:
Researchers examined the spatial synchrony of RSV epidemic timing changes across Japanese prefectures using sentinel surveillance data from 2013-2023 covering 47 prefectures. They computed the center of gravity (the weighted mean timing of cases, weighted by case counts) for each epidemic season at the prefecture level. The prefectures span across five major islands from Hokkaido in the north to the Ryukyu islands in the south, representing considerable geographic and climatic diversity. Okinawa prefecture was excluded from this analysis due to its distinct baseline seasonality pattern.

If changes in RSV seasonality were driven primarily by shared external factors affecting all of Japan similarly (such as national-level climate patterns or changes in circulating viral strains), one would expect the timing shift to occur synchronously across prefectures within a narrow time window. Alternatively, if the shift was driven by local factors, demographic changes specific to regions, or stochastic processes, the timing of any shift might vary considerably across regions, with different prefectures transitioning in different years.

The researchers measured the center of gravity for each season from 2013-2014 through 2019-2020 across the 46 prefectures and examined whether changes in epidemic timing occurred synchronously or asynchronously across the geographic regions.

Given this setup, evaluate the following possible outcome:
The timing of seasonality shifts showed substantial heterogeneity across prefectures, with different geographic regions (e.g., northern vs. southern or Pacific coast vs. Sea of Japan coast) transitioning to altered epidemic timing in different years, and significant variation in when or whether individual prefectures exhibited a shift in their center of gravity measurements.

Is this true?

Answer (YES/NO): NO